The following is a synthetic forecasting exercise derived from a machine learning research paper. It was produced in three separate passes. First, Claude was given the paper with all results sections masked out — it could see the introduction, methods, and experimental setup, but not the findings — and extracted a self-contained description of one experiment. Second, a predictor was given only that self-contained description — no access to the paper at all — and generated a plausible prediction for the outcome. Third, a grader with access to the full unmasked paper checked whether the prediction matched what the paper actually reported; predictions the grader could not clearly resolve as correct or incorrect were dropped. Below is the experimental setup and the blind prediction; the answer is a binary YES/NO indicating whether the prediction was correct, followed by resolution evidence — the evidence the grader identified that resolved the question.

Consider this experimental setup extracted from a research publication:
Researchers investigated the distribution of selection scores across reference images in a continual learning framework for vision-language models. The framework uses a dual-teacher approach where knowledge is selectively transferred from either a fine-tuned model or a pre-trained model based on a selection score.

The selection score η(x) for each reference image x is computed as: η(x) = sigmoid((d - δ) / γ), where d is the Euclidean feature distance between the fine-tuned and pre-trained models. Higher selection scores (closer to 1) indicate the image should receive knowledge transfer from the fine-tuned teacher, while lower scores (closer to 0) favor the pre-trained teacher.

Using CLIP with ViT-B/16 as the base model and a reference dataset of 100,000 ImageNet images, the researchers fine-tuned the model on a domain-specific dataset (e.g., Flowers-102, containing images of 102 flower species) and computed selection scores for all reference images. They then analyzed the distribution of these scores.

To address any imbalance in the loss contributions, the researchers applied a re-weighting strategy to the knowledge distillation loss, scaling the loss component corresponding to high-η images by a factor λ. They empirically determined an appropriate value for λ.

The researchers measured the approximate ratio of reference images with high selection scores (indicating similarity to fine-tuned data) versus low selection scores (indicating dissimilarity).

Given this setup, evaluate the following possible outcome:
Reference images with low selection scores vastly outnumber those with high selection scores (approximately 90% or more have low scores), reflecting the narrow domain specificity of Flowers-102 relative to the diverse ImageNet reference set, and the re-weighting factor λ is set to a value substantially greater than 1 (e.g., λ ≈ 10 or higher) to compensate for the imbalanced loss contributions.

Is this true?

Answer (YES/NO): NO